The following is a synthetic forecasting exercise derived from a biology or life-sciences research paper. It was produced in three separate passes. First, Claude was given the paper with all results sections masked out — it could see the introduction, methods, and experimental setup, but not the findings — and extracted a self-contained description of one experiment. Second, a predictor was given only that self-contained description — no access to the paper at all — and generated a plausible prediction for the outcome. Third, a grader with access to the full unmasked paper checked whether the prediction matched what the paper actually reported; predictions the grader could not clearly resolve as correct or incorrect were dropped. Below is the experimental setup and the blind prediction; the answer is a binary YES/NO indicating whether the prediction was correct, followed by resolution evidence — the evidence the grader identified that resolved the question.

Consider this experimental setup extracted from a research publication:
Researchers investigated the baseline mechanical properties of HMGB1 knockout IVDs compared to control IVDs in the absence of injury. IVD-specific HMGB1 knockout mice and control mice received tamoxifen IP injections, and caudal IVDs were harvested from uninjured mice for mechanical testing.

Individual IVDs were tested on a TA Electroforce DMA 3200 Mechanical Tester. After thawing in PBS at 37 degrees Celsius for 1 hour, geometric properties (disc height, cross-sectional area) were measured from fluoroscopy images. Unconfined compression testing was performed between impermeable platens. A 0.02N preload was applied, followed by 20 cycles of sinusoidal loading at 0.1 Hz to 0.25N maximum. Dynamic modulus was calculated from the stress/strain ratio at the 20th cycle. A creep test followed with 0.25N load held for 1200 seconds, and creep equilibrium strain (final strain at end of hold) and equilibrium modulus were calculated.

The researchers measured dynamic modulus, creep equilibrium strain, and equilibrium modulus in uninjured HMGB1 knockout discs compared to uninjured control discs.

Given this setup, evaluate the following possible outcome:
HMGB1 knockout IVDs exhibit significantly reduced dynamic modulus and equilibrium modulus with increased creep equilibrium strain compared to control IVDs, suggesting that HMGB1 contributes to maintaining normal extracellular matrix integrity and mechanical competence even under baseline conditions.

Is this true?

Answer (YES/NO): NO